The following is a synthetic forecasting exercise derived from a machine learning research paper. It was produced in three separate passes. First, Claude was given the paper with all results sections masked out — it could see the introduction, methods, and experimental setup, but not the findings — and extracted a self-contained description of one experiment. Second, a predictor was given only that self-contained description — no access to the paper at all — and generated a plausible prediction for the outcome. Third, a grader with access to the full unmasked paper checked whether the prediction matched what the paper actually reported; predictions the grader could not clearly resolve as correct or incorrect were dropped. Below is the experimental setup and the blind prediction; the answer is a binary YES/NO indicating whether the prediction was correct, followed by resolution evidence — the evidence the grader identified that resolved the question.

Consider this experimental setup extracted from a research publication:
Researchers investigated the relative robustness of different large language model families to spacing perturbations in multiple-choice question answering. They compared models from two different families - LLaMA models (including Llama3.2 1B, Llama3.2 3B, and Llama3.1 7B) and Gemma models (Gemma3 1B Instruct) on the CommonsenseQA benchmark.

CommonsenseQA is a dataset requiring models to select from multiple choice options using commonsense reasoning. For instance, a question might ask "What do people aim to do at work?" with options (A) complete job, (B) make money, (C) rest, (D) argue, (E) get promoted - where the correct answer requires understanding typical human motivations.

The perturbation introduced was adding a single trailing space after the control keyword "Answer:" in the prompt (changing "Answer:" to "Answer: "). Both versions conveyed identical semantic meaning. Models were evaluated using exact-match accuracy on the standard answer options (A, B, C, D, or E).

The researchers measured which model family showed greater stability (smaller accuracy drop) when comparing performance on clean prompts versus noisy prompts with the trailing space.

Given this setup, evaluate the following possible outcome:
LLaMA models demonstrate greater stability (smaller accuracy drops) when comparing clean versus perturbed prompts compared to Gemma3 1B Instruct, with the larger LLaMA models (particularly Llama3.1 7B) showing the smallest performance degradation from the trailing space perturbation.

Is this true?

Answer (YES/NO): NO